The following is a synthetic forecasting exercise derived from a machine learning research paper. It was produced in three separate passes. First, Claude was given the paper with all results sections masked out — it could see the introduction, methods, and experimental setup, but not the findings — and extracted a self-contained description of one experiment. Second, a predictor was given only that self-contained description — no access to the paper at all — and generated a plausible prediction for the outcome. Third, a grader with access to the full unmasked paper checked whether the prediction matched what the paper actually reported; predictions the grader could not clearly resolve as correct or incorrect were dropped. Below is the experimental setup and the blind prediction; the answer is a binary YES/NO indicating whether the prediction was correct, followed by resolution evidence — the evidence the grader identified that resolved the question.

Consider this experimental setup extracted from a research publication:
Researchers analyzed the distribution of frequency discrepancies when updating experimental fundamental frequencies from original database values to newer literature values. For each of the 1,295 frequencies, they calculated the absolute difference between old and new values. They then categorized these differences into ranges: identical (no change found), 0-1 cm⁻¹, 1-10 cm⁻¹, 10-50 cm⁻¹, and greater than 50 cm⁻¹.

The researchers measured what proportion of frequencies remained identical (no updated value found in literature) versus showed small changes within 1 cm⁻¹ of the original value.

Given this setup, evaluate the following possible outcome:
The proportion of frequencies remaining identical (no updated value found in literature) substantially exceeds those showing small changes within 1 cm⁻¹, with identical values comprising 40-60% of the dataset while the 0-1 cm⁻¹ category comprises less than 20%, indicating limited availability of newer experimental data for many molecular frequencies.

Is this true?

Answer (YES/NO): NO